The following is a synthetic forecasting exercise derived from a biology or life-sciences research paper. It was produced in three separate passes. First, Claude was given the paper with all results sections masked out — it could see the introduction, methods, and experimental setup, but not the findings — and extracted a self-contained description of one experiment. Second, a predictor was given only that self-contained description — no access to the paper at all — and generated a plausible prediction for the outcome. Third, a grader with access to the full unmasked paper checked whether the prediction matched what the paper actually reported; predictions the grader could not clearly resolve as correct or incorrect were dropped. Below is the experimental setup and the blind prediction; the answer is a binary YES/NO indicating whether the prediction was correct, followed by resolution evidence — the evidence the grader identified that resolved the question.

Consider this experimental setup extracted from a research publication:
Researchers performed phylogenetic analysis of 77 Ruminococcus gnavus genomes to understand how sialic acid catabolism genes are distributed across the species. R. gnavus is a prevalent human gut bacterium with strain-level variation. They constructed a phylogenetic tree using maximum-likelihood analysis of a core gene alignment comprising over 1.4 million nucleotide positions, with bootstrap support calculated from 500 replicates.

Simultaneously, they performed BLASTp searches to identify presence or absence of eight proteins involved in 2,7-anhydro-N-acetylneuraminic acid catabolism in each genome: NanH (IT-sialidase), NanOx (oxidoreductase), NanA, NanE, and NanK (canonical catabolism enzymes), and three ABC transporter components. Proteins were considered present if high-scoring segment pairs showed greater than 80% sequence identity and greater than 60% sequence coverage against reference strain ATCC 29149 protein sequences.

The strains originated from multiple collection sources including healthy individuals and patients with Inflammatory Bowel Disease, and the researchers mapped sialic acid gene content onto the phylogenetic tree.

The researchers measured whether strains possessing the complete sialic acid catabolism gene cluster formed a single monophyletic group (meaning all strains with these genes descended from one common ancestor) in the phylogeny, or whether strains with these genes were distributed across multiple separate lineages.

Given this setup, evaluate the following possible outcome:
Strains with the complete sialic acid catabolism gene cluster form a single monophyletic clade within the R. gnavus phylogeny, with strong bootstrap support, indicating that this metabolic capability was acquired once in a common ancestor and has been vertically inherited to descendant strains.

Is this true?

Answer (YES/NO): NO